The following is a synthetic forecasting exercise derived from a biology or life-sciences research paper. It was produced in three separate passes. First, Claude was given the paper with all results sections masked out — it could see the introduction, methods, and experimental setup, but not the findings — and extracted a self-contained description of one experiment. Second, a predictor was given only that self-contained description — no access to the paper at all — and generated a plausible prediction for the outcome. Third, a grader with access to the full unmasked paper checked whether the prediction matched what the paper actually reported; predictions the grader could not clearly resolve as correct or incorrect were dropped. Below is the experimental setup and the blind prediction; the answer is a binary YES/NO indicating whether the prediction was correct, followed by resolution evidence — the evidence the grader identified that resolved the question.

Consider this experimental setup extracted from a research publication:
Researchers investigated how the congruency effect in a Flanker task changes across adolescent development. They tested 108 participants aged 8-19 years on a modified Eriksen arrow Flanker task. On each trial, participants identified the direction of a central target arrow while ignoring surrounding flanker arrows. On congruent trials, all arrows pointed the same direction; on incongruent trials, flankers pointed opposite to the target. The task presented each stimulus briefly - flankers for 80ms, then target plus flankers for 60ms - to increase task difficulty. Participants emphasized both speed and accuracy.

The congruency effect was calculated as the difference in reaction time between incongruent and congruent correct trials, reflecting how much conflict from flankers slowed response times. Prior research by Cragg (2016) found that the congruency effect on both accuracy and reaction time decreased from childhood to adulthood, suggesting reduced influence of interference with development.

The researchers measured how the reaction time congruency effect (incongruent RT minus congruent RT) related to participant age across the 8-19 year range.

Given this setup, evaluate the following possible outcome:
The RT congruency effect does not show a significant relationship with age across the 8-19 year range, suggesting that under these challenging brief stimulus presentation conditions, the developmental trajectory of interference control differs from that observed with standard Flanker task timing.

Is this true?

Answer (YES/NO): NO